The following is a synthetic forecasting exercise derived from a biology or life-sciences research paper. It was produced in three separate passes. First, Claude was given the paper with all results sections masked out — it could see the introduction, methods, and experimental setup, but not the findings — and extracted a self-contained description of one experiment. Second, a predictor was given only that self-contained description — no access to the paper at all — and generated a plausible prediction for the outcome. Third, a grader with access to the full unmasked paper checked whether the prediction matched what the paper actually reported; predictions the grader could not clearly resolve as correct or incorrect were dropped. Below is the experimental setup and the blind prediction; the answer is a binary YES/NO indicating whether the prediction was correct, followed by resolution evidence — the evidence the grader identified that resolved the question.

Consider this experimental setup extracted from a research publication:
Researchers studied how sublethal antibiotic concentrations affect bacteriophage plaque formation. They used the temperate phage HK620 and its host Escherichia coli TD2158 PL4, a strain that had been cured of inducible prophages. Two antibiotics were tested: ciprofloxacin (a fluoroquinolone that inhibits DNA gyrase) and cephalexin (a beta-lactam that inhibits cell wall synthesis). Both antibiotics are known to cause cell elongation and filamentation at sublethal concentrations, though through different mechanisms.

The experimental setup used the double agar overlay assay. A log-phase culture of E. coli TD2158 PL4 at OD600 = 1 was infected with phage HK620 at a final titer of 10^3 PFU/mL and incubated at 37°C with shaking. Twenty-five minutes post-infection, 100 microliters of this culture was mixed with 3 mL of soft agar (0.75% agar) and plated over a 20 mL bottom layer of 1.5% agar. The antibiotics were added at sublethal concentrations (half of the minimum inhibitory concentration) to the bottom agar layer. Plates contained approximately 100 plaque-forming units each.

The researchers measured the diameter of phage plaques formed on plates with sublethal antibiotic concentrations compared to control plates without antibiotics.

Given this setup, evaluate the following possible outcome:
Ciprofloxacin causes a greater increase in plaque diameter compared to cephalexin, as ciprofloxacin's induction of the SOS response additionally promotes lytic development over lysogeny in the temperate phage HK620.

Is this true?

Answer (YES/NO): NO